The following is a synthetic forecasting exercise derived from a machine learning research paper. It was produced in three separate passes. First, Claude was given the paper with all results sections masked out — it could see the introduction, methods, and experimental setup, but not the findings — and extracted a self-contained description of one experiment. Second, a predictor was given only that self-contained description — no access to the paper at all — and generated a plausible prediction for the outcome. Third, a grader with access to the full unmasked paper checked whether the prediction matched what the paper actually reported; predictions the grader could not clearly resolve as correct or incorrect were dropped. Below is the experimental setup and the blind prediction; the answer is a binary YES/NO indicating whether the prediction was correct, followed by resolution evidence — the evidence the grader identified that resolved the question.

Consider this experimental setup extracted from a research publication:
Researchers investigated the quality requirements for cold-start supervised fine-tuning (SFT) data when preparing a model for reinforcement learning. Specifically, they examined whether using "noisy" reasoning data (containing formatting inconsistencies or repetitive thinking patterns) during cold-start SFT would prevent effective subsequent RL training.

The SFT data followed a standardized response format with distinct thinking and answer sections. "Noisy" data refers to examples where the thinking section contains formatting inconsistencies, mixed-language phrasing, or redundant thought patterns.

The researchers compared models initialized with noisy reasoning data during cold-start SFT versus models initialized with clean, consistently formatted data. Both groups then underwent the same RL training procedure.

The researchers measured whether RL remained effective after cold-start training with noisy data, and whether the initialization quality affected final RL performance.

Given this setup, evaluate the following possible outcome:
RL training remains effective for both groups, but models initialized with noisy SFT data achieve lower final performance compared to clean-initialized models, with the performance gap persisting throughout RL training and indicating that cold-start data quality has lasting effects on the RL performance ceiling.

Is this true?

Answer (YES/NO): NO